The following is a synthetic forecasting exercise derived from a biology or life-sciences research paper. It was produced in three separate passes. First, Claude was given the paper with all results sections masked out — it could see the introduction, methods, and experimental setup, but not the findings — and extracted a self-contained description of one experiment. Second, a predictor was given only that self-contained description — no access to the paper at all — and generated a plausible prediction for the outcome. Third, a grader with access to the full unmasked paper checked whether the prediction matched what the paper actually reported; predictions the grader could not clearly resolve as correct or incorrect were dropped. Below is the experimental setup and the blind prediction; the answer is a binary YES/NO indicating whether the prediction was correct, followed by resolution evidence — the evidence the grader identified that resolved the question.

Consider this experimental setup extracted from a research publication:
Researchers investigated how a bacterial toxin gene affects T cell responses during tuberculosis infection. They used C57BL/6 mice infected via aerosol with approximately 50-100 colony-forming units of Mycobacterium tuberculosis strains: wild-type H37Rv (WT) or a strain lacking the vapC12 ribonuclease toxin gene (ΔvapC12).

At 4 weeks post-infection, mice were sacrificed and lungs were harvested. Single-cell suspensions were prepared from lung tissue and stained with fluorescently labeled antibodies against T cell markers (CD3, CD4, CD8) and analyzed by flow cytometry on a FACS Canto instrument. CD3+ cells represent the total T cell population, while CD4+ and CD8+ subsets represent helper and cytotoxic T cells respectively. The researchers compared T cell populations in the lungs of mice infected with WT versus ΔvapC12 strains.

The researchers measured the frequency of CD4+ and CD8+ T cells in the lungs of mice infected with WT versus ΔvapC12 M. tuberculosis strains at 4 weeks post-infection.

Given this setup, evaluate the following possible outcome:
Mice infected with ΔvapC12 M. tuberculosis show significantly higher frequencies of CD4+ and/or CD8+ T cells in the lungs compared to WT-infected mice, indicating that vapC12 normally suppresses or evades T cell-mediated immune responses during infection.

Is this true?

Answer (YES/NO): NO